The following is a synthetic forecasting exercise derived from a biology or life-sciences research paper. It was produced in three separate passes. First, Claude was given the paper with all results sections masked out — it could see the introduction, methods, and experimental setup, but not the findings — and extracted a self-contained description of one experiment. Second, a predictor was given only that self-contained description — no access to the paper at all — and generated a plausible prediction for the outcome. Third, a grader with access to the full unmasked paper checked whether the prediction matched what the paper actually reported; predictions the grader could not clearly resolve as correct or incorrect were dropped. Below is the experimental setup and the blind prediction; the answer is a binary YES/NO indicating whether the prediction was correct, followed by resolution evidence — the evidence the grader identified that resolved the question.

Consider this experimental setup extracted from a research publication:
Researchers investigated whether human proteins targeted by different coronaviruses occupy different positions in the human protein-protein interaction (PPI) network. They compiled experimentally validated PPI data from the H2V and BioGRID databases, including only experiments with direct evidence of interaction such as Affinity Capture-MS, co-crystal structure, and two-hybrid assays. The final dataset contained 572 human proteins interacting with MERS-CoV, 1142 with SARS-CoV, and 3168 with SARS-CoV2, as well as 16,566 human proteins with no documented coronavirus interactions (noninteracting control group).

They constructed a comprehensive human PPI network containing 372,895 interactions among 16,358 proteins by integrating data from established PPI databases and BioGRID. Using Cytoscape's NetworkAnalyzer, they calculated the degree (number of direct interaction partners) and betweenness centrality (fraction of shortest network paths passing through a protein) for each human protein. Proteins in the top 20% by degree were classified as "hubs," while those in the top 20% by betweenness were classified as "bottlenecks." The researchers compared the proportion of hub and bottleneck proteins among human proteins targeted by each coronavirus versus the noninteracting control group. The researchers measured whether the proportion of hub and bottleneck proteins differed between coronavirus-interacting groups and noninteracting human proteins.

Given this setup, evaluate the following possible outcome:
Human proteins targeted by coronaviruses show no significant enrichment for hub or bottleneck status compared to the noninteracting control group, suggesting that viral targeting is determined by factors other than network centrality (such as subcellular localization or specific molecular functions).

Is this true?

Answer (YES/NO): NO